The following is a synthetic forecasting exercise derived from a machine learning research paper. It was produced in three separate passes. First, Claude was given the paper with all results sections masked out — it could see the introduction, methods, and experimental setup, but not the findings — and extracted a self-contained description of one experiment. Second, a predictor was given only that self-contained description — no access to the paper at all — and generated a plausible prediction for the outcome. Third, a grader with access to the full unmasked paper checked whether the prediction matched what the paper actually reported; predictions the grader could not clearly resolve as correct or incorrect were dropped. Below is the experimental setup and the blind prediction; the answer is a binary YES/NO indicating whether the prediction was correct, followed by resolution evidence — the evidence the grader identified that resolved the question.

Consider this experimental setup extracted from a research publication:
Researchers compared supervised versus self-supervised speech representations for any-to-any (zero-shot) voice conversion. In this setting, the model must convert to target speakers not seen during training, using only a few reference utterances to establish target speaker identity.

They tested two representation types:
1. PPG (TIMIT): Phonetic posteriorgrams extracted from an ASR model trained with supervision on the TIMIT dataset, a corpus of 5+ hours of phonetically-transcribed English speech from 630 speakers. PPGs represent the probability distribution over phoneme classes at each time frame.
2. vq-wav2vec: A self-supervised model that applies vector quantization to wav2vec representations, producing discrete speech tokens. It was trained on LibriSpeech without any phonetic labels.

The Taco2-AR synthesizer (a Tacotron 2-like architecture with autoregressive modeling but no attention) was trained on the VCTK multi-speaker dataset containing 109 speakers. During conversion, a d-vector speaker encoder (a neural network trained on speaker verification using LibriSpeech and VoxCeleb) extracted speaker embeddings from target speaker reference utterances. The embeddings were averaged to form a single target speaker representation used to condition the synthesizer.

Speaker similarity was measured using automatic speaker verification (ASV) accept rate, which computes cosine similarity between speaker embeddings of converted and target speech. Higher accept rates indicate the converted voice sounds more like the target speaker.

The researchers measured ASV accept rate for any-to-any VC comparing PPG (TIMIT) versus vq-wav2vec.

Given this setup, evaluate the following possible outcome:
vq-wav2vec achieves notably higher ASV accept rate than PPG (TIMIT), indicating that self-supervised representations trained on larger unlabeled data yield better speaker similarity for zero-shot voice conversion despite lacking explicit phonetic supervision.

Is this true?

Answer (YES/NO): NO